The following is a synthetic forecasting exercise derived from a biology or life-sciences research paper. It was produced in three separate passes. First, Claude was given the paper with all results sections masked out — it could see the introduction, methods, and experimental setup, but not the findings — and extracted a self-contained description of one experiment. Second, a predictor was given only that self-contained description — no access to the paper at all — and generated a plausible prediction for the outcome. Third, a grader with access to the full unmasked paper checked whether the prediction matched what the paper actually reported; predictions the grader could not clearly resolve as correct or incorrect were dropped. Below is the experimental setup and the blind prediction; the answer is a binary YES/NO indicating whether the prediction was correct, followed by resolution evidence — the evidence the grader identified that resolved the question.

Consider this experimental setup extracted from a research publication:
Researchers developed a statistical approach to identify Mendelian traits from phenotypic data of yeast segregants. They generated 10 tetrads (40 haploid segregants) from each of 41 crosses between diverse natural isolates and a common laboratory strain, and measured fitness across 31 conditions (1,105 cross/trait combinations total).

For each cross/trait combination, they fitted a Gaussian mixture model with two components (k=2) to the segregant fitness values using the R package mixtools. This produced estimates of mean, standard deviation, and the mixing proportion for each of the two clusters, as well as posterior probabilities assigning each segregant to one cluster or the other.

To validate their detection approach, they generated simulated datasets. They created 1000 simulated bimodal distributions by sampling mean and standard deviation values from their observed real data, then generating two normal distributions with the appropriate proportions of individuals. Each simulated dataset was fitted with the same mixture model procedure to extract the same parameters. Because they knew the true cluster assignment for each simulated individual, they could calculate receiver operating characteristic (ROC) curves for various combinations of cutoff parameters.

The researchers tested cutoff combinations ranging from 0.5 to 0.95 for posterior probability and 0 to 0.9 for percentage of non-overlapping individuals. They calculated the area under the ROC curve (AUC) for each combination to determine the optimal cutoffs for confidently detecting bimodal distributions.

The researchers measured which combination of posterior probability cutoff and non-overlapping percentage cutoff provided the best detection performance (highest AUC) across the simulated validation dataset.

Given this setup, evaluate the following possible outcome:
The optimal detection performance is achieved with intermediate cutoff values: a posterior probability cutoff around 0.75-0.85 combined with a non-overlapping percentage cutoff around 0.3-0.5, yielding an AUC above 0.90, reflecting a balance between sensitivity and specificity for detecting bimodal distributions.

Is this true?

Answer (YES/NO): NO